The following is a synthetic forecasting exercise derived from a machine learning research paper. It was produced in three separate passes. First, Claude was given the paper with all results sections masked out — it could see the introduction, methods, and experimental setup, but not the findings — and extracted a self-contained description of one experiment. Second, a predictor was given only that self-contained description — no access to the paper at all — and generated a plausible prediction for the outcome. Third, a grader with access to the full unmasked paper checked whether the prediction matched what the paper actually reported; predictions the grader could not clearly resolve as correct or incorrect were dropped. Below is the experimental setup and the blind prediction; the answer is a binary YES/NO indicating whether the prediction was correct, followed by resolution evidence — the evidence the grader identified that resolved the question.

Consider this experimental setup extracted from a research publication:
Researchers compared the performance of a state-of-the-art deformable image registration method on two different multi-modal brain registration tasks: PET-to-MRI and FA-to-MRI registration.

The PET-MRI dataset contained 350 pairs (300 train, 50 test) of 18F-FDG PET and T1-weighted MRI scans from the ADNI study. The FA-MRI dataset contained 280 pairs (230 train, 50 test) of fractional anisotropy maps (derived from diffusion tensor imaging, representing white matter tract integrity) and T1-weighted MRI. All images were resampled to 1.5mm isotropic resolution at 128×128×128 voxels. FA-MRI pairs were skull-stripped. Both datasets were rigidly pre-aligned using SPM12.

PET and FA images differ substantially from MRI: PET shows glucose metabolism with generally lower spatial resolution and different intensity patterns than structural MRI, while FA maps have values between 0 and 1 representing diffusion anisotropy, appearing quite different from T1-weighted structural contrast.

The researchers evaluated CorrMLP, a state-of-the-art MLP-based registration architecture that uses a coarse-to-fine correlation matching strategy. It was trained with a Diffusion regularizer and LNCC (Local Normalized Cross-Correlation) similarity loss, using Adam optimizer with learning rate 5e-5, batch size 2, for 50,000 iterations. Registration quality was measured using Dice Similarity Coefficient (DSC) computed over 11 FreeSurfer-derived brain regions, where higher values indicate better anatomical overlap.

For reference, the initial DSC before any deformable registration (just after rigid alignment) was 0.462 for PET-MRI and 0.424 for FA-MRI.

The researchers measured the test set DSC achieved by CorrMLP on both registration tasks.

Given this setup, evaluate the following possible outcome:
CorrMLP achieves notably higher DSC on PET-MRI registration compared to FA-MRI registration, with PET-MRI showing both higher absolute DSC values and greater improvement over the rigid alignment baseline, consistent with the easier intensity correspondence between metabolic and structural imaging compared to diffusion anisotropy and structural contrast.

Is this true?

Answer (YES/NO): NO